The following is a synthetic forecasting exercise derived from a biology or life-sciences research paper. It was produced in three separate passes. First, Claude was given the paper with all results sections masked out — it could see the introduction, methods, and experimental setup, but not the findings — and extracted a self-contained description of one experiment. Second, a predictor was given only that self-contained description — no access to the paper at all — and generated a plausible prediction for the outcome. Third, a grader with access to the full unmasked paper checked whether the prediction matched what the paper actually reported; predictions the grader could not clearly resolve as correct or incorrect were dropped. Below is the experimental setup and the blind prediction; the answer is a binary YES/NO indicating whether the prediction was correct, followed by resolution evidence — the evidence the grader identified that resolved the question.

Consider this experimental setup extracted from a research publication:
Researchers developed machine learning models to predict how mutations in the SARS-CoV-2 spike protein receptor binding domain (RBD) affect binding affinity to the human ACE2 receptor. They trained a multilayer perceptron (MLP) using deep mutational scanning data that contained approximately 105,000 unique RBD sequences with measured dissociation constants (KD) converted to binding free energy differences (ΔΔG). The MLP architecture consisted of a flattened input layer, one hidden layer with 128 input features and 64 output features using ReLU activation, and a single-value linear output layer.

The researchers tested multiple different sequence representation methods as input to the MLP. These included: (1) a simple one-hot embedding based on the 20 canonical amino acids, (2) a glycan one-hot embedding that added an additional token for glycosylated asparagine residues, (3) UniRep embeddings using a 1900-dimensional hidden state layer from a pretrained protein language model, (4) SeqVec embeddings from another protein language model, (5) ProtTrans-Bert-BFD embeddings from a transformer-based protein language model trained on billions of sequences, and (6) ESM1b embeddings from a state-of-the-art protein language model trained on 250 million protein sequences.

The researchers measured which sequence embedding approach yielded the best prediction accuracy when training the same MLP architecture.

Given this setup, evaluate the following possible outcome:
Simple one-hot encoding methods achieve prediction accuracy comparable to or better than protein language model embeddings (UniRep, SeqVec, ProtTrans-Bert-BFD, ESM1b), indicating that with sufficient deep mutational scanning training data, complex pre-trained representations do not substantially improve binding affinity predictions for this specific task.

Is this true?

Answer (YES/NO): YES